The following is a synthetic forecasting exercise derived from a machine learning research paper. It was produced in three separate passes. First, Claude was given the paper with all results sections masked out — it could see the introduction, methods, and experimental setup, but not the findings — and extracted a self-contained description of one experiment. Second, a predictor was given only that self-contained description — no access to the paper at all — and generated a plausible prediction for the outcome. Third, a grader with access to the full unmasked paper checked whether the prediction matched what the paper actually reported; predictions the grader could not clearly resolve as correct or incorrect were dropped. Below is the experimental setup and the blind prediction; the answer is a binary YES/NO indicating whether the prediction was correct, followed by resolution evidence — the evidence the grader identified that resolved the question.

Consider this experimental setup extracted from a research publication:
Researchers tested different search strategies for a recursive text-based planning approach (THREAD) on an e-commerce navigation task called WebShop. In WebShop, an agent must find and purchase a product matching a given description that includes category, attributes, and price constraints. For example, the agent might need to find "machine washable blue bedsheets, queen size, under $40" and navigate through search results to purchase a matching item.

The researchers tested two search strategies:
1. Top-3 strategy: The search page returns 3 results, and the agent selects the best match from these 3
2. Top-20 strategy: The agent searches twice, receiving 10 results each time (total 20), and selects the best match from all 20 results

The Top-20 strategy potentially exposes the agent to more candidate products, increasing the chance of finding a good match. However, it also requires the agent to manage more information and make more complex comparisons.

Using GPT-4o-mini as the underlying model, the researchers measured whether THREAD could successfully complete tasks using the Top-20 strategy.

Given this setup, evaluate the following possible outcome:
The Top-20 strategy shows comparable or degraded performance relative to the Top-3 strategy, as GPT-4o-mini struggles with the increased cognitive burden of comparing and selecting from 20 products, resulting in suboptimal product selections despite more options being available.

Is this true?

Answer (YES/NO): NO